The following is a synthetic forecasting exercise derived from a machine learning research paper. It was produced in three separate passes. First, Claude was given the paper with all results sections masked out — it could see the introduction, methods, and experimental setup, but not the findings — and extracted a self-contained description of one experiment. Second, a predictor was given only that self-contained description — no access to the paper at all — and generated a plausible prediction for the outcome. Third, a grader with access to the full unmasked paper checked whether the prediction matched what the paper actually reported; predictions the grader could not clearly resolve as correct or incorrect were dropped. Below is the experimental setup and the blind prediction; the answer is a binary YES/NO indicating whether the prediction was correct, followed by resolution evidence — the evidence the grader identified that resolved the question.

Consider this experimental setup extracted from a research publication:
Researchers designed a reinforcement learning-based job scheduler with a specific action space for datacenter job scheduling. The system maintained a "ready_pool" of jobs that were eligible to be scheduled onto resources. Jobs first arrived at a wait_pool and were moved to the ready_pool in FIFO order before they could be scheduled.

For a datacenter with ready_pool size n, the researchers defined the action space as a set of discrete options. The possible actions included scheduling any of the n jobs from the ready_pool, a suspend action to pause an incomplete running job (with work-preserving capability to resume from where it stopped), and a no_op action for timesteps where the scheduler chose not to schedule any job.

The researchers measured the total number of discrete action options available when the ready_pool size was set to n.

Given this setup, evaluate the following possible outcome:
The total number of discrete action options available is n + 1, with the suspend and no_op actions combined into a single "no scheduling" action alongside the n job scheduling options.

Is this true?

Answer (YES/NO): NO